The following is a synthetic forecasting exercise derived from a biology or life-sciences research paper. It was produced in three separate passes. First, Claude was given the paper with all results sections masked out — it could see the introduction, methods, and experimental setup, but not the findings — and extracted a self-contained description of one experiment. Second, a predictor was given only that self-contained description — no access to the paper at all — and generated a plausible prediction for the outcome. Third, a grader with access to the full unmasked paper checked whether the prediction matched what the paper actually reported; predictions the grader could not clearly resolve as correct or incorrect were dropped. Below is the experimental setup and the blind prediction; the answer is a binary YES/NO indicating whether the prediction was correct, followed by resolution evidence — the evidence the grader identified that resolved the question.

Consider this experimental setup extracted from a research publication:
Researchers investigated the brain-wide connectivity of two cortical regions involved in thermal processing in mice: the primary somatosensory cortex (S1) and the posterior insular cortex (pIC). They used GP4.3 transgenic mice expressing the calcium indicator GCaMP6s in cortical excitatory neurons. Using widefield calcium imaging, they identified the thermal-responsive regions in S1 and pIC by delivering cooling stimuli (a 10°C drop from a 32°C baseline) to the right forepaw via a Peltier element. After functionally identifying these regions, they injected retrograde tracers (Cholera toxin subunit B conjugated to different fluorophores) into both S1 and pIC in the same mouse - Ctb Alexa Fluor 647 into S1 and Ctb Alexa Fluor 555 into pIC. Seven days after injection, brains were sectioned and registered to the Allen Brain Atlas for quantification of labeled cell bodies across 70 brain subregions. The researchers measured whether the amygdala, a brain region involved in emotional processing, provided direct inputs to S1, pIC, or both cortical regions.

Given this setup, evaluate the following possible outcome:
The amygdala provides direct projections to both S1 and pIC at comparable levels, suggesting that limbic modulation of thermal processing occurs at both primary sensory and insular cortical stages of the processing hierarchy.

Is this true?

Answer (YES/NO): NO